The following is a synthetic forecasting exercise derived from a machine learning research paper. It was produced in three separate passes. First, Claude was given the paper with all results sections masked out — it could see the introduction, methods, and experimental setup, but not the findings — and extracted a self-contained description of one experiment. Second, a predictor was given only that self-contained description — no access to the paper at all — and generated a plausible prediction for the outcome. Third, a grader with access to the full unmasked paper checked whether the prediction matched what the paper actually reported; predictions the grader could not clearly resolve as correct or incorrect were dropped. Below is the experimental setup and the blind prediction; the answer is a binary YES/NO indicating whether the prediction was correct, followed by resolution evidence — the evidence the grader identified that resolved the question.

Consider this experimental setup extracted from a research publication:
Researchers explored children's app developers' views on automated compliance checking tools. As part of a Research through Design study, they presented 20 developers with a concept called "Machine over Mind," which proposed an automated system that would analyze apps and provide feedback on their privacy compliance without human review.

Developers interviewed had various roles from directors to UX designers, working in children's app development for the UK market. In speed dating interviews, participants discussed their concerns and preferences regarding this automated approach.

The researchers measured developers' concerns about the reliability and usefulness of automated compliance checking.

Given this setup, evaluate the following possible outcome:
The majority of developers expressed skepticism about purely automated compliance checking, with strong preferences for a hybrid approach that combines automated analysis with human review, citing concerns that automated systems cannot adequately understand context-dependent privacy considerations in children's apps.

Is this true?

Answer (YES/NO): NO